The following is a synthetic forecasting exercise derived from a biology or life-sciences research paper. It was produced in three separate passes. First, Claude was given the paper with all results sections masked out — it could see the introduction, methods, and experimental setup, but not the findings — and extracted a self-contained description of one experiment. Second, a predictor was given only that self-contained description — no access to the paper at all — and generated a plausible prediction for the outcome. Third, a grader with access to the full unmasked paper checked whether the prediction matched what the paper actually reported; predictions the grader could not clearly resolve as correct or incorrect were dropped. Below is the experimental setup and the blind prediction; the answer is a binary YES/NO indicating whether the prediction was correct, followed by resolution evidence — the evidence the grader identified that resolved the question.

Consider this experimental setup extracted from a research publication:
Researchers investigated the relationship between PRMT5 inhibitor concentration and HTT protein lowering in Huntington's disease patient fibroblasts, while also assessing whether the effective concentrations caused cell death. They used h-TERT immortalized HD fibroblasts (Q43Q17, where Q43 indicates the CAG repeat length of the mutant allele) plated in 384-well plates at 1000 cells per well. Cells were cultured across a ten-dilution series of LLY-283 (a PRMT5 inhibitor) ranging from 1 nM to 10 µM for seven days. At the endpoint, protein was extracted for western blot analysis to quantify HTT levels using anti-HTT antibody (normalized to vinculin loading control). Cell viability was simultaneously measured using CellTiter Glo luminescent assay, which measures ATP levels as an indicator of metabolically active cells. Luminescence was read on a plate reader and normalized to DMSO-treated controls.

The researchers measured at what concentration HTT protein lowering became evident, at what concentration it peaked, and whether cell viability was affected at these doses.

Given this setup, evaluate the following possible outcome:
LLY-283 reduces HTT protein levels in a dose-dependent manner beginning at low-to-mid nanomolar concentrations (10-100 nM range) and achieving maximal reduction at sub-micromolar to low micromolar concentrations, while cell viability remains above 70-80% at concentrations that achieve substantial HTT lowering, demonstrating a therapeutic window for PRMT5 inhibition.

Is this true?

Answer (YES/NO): YES